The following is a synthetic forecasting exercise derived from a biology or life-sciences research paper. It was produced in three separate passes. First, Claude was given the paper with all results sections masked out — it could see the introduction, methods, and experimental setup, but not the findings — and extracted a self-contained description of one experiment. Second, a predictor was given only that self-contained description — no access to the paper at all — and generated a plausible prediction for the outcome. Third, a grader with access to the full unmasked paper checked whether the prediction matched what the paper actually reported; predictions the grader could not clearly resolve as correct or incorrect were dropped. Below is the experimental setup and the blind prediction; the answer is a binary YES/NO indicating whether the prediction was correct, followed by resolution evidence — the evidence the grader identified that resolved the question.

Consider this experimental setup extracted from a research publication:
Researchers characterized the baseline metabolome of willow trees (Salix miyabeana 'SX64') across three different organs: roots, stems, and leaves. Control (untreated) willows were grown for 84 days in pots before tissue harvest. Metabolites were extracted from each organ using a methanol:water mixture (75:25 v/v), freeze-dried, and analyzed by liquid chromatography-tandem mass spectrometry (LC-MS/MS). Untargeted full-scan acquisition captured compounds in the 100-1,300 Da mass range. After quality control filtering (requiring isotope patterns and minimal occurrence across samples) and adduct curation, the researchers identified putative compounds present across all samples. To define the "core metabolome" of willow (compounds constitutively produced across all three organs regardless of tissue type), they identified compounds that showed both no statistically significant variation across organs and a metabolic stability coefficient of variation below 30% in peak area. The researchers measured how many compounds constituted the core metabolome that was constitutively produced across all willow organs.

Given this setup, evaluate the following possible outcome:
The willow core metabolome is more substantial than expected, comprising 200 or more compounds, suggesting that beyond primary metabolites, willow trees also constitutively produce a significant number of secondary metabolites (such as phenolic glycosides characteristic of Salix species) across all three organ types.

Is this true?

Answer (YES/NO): YES